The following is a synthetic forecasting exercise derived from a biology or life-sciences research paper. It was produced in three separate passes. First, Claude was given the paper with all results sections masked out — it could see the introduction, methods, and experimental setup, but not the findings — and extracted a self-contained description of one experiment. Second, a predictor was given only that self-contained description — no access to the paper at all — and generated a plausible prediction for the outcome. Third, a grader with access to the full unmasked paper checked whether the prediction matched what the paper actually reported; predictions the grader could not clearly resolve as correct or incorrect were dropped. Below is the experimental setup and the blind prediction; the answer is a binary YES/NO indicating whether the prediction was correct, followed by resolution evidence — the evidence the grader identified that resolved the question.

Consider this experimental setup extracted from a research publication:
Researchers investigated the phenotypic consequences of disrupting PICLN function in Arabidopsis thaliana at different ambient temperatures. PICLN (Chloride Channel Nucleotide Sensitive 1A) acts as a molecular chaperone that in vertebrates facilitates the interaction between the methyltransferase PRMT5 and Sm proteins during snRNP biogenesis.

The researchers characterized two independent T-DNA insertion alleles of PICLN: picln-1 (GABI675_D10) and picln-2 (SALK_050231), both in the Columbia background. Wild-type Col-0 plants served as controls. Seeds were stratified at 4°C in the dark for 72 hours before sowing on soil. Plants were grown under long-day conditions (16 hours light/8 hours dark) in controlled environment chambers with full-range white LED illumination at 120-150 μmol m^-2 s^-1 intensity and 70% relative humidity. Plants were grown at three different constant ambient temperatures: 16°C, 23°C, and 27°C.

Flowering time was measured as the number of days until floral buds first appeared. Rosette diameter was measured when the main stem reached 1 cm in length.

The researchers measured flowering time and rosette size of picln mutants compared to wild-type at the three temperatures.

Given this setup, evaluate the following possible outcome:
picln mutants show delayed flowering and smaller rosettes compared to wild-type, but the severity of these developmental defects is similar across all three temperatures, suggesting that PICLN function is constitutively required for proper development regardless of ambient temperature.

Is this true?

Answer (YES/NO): NO